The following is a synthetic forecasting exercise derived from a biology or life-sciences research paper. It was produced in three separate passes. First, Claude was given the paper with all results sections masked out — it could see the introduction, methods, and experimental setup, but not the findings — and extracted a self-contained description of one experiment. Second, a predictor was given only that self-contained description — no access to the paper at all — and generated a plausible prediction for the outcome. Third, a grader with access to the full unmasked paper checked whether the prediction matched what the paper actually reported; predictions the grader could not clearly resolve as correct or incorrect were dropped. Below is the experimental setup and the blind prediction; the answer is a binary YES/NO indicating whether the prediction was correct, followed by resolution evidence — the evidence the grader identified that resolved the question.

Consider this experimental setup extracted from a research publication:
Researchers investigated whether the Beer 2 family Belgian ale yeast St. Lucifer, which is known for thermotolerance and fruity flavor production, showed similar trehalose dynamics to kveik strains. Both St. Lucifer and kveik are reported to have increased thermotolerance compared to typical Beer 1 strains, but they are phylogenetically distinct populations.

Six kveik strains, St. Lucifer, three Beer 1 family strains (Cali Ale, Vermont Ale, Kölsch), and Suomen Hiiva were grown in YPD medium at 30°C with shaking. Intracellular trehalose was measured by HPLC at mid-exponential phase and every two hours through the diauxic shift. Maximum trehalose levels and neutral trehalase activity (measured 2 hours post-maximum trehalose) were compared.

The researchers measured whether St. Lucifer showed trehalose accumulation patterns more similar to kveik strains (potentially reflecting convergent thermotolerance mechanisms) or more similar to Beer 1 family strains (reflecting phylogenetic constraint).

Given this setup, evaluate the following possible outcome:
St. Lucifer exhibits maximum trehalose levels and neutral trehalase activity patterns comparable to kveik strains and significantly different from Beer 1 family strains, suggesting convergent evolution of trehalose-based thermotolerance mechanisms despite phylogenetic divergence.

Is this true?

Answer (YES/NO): NO